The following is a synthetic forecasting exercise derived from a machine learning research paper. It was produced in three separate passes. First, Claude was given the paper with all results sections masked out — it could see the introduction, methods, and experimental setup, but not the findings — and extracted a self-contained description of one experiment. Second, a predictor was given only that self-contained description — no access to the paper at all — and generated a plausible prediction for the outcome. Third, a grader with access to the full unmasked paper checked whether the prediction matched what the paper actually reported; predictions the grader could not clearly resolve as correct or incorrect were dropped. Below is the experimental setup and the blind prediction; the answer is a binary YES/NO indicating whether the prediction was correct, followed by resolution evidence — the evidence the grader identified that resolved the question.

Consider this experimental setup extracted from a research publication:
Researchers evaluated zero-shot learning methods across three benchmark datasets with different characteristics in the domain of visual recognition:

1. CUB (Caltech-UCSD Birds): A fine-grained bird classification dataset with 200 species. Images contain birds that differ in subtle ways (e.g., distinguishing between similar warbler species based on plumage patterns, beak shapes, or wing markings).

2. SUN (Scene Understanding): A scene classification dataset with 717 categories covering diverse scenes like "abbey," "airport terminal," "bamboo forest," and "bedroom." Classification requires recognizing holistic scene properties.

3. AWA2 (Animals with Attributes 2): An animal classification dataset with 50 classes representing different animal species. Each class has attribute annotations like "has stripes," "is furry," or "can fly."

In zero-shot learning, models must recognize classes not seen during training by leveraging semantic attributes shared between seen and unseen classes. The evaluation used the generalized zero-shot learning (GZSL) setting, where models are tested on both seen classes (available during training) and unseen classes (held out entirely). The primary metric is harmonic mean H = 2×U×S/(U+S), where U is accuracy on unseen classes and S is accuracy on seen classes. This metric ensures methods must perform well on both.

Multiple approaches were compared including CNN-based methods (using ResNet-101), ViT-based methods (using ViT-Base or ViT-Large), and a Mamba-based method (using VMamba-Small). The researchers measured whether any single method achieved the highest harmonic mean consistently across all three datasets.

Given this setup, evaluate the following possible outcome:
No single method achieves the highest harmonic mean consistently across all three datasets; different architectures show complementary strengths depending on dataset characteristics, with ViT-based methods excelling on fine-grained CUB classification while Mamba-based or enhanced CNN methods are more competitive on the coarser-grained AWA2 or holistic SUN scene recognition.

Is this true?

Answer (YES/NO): NO